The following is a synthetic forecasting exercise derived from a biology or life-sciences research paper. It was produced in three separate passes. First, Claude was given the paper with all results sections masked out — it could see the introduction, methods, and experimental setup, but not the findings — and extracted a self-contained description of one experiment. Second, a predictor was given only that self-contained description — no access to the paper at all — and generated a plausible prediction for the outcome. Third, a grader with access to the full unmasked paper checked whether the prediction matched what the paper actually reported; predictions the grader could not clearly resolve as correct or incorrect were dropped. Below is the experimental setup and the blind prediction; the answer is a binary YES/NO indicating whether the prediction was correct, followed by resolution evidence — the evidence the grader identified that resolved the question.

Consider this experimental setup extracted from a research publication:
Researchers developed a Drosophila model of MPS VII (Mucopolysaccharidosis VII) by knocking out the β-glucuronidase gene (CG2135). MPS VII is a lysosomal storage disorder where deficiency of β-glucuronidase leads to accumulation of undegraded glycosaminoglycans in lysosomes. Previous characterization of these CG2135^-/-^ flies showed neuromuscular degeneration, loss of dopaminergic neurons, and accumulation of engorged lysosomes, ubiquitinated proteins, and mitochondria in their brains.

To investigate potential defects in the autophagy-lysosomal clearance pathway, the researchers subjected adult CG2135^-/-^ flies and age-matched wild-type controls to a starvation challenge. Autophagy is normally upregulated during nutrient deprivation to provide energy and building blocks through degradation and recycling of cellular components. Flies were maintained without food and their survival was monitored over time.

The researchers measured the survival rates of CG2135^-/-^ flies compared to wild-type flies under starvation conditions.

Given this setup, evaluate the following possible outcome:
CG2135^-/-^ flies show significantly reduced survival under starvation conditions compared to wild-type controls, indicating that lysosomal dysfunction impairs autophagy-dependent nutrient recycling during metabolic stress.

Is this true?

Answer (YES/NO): YES